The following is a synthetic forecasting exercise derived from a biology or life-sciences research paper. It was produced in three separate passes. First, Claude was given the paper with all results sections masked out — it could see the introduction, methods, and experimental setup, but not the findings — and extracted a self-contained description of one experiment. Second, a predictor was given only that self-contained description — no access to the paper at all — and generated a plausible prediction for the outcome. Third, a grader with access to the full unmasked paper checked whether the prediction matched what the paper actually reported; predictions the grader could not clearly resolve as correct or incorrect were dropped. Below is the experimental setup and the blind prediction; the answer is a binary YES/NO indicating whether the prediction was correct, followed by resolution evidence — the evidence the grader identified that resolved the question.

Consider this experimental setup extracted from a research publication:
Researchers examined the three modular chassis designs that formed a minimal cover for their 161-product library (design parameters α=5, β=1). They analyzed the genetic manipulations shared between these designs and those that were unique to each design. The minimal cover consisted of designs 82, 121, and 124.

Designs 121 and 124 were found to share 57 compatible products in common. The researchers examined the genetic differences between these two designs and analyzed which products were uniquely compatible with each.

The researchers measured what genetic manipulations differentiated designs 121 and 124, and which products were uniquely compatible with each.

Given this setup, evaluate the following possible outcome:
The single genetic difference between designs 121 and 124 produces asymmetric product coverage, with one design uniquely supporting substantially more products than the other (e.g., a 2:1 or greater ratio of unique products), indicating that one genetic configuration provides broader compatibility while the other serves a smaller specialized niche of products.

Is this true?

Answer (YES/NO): YES